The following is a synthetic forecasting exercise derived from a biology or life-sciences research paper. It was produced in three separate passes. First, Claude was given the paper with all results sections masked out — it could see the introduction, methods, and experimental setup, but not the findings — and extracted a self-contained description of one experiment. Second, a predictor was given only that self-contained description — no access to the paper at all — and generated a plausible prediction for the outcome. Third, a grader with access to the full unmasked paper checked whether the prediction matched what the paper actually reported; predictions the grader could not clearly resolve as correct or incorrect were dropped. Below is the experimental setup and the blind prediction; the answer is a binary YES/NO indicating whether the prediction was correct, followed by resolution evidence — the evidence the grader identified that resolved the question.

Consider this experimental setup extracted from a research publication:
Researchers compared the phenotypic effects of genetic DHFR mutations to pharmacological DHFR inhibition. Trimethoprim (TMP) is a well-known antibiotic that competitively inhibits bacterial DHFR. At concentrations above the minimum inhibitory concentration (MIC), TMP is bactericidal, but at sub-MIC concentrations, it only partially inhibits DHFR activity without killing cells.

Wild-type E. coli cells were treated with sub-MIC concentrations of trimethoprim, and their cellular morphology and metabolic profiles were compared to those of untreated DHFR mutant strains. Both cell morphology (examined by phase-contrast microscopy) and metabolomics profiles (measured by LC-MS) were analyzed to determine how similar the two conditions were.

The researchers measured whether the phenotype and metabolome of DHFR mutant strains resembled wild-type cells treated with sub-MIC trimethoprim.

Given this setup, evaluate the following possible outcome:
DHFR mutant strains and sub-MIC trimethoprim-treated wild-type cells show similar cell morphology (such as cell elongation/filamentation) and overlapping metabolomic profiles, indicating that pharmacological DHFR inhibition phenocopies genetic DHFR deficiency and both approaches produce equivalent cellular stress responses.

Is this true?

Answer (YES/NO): YES